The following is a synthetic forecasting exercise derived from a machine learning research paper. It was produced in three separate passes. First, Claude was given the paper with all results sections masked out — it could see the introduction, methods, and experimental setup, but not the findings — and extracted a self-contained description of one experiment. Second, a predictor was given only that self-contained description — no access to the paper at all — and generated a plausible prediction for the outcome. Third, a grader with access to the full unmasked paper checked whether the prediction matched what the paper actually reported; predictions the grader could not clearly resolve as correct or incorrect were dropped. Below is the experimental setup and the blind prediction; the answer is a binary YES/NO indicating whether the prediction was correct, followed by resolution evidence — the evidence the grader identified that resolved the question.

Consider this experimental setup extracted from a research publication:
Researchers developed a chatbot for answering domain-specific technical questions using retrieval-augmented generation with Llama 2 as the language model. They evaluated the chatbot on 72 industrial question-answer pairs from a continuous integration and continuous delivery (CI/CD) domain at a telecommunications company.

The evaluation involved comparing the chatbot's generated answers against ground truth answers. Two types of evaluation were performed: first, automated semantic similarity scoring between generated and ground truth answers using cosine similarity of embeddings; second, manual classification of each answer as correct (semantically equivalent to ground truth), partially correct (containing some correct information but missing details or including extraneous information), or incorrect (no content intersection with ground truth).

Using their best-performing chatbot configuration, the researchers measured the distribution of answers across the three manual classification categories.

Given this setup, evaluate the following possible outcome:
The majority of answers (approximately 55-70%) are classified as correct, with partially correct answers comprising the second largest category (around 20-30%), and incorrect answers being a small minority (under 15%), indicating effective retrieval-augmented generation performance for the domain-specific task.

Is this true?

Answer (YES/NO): YES